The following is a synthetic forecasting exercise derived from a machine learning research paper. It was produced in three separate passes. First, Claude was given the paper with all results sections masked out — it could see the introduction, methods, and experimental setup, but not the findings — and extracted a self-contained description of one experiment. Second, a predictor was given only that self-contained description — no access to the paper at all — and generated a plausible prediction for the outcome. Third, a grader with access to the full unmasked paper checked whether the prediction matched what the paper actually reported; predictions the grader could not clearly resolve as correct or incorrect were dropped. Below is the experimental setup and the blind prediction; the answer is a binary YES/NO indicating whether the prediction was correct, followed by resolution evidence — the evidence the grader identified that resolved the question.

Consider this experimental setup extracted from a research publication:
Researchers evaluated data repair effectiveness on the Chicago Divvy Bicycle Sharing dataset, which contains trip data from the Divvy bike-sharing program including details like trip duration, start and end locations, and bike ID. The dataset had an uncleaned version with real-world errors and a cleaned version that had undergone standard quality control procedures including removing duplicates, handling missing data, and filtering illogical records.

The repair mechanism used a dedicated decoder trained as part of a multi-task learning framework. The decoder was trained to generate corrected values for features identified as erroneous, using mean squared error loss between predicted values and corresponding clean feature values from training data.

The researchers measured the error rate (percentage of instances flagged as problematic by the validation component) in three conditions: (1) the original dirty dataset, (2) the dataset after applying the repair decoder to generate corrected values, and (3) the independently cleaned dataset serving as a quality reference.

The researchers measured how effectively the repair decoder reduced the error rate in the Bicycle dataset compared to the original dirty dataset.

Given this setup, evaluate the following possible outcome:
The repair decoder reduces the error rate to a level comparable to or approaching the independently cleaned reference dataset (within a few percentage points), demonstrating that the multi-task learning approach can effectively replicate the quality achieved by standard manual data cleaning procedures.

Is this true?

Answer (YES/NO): YES